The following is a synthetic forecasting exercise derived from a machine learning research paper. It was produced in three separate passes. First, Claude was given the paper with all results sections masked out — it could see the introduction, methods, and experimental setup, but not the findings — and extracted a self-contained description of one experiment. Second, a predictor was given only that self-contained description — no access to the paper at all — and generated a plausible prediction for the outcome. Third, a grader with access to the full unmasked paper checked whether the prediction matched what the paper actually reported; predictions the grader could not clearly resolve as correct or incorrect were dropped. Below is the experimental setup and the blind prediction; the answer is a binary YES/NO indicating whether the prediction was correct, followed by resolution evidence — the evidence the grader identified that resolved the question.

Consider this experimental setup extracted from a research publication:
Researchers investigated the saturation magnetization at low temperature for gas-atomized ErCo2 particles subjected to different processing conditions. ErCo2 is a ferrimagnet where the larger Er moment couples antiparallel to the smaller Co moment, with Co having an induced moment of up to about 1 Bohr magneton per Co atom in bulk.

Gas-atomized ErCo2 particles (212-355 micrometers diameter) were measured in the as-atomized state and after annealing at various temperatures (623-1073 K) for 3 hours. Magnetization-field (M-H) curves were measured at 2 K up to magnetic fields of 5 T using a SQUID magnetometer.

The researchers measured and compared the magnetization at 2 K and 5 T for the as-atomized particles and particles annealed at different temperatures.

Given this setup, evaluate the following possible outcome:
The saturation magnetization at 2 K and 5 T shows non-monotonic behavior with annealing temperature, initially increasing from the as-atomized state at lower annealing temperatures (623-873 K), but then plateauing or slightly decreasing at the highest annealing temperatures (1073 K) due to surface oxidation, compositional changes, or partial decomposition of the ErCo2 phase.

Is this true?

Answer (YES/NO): NO